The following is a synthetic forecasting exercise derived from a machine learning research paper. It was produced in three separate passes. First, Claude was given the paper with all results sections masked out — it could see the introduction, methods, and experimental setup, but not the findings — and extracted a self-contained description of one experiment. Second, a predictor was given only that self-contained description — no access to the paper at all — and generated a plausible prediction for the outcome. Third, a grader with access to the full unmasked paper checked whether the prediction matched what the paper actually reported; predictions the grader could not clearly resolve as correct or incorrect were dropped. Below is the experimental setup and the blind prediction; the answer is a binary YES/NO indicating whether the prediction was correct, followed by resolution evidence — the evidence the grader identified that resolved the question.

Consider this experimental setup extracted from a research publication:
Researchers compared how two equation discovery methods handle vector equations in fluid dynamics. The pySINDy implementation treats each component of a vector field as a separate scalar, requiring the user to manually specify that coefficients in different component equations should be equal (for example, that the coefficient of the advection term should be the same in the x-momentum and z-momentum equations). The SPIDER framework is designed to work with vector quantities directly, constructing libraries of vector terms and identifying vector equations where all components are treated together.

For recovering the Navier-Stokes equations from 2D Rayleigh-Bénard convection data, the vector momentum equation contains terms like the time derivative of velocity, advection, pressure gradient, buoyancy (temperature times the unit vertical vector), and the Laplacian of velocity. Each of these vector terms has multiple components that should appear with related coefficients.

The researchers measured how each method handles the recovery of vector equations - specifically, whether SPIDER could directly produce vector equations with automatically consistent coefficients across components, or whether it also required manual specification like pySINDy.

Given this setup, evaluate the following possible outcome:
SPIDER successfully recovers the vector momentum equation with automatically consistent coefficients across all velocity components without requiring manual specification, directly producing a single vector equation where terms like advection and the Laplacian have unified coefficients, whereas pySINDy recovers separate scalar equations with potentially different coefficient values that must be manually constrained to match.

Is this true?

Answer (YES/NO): YES